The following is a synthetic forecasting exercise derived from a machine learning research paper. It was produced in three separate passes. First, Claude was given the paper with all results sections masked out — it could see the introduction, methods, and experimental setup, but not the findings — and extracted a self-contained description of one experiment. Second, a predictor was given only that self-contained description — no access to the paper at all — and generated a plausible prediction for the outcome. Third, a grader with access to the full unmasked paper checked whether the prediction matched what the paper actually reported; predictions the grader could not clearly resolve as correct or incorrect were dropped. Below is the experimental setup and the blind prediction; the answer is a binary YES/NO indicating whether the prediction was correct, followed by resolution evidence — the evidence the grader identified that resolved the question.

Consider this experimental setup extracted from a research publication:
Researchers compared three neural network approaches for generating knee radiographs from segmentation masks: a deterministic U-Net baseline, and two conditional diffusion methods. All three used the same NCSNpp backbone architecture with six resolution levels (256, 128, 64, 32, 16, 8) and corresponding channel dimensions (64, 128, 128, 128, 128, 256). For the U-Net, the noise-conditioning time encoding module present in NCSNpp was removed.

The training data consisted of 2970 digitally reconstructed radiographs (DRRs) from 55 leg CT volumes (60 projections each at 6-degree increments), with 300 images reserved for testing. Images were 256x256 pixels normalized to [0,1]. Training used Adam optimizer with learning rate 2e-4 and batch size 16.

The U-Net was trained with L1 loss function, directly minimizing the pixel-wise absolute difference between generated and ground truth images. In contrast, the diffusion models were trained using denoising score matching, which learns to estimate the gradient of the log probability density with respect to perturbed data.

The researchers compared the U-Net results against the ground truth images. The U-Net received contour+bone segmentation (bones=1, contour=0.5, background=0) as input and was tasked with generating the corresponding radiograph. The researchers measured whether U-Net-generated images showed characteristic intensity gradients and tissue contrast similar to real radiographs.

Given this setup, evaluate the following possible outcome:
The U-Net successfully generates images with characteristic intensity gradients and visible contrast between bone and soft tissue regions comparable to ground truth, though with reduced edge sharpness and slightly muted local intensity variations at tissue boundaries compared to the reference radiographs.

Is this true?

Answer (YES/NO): NO